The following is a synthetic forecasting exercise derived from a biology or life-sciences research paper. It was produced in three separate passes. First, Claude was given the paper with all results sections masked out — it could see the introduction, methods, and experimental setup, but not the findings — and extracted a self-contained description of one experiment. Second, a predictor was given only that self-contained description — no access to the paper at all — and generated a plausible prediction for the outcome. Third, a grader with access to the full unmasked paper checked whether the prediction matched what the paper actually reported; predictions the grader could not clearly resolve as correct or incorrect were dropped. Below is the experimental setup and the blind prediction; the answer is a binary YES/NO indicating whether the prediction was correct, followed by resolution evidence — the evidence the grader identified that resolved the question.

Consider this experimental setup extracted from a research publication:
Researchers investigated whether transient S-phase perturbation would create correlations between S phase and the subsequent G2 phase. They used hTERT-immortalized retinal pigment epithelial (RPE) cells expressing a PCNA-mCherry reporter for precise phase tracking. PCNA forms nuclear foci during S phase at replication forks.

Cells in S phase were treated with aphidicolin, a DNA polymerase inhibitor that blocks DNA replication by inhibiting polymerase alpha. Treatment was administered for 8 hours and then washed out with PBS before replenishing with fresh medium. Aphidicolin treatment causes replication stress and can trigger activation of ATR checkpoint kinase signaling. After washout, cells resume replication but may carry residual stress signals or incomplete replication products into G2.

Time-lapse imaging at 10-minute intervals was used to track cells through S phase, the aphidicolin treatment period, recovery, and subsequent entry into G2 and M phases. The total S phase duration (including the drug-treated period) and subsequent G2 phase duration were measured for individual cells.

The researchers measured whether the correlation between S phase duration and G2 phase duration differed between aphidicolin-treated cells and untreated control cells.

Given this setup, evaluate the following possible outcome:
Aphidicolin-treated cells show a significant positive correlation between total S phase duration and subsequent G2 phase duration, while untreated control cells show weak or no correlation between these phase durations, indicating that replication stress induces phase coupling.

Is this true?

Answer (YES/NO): NO